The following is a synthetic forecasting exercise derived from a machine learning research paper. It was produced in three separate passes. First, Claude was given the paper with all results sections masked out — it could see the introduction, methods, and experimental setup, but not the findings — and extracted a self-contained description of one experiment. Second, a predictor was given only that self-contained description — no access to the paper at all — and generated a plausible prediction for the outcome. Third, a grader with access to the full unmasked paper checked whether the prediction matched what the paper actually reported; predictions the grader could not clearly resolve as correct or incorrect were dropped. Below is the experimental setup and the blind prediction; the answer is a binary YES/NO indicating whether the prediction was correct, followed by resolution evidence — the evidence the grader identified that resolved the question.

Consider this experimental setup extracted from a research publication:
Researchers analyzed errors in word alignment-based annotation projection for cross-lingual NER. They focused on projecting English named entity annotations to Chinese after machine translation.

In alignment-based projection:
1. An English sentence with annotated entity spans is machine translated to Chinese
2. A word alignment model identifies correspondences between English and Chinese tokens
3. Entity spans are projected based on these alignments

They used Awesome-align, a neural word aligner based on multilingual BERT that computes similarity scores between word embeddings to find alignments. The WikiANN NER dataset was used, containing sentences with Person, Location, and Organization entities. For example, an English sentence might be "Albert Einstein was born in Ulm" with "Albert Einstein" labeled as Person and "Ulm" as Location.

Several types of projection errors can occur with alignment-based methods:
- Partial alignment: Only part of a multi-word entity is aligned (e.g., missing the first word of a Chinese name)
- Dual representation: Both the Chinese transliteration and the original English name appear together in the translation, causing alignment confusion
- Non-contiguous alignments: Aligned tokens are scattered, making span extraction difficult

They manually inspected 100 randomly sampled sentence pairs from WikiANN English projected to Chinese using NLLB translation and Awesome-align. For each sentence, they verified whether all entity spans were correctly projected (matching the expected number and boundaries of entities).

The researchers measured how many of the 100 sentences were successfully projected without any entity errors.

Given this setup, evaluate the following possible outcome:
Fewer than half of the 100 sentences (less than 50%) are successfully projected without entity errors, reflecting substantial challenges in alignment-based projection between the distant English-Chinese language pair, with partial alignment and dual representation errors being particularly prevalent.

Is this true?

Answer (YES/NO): NO